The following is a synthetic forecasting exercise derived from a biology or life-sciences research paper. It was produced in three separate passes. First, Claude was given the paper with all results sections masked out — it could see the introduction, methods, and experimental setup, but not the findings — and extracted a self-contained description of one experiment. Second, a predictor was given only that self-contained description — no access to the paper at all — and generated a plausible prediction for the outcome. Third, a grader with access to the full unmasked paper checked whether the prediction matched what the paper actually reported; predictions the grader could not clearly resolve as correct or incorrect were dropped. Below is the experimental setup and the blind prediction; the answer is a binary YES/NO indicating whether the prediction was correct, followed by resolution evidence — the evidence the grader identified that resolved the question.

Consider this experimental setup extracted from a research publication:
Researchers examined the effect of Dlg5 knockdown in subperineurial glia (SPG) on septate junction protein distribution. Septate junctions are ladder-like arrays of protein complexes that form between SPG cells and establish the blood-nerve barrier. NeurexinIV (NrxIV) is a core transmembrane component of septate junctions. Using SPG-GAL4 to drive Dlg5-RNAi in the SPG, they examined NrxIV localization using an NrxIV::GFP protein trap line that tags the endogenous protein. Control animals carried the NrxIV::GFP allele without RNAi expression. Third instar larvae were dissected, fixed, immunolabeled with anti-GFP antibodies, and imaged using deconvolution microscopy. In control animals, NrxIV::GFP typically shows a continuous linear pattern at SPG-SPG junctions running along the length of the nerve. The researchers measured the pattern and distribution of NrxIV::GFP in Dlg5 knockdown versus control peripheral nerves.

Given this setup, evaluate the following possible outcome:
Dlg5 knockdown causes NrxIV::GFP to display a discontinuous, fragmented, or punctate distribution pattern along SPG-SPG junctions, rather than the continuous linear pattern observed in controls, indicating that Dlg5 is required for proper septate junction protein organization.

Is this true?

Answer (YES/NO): YES